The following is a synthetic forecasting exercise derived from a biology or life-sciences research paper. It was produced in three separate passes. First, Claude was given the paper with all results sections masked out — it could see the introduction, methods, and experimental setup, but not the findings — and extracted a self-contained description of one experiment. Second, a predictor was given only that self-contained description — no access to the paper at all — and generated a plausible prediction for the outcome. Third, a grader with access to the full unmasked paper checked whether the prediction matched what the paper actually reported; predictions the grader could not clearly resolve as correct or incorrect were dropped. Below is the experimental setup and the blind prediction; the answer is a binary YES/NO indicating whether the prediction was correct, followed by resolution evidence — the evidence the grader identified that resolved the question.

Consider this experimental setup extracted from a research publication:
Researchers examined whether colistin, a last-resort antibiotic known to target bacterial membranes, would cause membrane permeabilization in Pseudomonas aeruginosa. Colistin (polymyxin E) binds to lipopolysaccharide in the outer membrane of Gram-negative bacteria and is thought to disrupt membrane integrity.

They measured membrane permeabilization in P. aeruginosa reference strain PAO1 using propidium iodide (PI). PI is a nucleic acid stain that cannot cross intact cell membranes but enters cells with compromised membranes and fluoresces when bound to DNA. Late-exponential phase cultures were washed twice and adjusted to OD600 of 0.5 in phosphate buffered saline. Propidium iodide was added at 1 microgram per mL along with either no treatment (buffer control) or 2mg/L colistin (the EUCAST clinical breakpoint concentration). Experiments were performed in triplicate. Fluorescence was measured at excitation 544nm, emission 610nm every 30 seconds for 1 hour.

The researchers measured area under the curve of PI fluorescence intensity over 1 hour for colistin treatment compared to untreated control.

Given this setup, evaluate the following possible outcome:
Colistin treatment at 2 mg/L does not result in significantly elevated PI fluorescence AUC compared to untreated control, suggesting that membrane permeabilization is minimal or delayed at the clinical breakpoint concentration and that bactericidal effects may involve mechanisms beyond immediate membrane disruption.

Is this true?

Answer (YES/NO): YES